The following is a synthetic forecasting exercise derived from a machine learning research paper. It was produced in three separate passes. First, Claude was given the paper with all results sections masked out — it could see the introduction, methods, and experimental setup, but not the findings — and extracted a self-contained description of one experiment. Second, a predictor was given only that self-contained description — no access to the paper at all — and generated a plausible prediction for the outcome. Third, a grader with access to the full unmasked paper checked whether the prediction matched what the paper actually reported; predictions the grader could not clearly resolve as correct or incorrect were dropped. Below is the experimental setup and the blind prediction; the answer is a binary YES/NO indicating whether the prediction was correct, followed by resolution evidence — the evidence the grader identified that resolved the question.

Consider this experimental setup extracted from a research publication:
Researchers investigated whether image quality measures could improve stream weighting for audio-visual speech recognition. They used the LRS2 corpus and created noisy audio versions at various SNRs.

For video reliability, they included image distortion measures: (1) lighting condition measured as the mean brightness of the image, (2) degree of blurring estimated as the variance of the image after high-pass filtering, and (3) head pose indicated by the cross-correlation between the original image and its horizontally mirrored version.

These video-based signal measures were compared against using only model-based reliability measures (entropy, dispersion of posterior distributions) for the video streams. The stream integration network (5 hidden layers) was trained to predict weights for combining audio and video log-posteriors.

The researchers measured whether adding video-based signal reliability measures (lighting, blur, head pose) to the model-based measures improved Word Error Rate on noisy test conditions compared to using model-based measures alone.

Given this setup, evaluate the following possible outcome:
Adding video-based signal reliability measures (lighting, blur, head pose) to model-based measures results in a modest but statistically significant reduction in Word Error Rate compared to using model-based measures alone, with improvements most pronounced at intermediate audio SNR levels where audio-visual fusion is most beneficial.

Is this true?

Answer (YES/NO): NO